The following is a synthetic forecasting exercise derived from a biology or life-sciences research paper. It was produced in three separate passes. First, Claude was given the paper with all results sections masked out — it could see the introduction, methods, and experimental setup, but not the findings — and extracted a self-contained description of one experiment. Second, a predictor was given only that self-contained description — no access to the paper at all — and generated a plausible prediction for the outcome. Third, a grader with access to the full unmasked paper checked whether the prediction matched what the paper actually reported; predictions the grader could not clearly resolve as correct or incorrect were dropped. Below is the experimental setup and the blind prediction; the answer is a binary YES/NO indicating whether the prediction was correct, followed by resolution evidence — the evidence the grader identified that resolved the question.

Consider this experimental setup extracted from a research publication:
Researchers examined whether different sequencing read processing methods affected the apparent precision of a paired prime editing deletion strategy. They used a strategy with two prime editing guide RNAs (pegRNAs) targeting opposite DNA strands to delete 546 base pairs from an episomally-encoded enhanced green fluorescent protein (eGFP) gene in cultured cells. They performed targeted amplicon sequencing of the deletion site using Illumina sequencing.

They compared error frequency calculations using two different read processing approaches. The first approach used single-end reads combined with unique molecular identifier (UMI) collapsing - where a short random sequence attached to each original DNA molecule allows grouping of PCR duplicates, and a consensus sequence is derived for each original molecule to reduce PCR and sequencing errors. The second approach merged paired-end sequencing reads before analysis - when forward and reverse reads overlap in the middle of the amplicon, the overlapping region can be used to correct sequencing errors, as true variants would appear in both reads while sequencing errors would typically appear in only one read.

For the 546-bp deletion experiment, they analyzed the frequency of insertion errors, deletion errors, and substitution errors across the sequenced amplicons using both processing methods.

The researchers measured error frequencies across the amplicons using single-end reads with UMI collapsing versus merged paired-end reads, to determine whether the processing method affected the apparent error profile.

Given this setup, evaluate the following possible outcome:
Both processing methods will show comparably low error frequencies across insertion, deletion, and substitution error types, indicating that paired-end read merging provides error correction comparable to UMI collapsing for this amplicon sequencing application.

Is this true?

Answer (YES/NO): YES